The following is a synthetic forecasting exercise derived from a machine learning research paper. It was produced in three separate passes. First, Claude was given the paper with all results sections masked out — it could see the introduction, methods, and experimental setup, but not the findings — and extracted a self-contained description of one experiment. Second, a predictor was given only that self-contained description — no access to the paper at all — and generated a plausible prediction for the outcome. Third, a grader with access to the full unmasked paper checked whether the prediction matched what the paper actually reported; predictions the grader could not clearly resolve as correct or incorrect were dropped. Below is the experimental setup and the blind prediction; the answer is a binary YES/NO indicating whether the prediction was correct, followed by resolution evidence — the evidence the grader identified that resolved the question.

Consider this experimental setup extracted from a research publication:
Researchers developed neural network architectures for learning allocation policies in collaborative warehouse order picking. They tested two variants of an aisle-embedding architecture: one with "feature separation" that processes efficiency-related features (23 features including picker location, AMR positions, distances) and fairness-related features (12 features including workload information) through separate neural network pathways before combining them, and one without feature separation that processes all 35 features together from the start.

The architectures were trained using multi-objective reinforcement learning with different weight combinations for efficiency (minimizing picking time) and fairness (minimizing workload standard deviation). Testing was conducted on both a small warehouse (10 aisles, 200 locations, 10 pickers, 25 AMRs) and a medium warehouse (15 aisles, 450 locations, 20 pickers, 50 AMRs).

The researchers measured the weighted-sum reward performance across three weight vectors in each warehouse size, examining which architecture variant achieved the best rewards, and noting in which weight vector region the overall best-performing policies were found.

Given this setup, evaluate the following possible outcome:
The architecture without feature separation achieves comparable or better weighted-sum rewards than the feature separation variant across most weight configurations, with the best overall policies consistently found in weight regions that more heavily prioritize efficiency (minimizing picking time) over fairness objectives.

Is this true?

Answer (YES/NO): NO